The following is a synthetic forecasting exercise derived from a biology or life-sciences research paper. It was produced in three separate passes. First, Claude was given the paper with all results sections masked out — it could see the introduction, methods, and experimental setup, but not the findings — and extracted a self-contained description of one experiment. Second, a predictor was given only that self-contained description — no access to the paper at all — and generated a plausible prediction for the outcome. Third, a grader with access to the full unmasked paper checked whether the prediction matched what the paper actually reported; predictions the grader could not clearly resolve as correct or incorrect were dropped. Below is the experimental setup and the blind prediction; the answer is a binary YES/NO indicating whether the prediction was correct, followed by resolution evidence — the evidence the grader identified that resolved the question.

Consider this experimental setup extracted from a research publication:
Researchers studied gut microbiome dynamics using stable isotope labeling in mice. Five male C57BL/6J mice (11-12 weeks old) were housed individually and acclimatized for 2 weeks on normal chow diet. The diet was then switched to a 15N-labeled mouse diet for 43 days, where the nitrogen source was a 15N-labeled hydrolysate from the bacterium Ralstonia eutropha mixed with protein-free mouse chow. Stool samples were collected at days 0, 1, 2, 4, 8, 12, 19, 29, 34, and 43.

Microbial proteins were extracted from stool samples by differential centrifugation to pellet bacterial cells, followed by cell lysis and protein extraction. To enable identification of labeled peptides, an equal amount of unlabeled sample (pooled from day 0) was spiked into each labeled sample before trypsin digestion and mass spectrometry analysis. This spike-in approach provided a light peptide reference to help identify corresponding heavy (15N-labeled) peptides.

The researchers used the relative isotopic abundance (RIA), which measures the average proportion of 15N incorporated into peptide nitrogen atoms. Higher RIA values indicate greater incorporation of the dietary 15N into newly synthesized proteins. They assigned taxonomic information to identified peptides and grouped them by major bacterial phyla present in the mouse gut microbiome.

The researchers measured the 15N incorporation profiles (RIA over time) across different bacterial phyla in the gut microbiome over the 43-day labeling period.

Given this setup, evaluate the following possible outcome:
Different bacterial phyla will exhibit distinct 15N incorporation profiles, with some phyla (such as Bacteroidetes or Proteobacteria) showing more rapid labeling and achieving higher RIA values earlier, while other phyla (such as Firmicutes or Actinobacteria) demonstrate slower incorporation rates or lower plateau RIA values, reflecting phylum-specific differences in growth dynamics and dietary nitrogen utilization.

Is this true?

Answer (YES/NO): NO